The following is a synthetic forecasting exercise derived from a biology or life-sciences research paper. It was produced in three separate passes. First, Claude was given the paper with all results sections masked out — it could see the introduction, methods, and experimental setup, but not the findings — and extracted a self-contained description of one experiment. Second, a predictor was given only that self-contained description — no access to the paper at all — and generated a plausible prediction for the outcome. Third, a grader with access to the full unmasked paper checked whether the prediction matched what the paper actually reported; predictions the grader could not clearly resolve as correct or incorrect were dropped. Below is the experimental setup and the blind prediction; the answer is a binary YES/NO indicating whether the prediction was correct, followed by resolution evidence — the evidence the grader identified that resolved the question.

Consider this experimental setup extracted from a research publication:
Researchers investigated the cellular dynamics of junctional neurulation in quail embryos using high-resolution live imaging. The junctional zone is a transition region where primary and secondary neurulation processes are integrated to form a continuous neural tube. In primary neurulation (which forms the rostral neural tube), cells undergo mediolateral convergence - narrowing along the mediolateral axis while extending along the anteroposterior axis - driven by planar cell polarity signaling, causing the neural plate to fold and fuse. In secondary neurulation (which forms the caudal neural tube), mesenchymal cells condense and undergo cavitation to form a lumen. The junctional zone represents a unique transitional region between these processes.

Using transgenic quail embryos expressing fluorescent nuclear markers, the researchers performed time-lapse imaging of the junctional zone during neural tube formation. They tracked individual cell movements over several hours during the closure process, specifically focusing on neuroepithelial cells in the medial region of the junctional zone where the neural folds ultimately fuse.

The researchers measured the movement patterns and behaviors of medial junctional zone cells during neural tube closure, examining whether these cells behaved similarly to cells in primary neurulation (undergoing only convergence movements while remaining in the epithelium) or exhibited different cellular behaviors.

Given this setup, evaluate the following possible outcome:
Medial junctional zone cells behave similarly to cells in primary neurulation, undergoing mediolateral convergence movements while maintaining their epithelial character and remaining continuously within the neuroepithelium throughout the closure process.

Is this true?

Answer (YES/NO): NO